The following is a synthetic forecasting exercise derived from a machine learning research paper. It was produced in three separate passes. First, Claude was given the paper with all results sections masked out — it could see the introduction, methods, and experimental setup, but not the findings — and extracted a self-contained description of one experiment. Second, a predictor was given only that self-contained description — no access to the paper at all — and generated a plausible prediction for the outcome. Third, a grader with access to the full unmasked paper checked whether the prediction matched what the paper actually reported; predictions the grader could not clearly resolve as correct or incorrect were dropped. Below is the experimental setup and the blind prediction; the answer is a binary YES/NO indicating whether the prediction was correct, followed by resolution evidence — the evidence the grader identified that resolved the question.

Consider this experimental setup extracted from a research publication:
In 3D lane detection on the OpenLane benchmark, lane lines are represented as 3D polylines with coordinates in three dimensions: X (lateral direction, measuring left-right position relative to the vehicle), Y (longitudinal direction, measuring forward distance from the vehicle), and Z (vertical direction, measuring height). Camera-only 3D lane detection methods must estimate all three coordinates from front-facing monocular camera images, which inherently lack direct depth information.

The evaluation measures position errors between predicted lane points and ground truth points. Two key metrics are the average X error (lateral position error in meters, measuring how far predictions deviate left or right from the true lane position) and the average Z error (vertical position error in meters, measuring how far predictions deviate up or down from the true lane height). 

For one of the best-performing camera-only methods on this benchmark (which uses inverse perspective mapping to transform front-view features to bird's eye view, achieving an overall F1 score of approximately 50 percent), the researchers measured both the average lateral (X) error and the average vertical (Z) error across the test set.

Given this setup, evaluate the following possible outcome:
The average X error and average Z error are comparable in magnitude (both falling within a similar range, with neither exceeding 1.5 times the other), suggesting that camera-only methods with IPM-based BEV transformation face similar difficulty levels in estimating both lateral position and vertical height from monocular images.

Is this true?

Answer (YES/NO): NO